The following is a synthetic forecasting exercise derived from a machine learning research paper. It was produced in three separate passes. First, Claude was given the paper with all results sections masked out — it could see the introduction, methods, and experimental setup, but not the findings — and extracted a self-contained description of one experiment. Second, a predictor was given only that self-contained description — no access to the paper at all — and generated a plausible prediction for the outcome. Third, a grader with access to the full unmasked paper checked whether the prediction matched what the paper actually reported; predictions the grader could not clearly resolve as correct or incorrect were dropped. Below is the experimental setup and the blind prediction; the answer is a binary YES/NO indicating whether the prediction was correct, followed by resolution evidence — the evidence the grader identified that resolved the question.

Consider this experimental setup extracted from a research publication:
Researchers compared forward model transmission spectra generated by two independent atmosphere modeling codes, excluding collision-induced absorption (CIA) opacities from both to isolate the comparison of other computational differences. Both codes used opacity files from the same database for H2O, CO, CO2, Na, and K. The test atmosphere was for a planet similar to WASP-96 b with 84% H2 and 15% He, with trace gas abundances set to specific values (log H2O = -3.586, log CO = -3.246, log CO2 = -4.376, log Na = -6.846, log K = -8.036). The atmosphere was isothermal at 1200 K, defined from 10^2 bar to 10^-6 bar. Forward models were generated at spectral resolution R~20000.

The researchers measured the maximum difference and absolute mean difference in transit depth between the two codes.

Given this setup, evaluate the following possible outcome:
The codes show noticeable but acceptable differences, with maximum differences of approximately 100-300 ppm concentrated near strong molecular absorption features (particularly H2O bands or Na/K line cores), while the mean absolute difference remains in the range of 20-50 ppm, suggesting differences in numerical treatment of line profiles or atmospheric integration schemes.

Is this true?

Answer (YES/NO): NO